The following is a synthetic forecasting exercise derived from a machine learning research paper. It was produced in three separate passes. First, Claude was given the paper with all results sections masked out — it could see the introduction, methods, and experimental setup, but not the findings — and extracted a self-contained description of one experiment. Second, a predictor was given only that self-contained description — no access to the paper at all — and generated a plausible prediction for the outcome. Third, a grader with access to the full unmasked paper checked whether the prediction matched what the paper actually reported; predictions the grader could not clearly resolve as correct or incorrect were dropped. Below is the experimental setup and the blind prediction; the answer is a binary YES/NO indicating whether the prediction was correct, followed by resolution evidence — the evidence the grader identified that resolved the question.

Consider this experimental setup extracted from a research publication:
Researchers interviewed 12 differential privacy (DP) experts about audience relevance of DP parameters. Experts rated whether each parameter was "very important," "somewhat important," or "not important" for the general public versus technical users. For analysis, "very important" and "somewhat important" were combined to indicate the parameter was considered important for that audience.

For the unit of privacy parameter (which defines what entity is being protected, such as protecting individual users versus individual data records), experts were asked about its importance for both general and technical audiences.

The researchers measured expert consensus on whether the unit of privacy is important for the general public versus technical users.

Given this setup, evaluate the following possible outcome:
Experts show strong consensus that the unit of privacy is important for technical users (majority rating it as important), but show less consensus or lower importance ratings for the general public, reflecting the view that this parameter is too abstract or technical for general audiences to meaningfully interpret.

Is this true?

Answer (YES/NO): NO